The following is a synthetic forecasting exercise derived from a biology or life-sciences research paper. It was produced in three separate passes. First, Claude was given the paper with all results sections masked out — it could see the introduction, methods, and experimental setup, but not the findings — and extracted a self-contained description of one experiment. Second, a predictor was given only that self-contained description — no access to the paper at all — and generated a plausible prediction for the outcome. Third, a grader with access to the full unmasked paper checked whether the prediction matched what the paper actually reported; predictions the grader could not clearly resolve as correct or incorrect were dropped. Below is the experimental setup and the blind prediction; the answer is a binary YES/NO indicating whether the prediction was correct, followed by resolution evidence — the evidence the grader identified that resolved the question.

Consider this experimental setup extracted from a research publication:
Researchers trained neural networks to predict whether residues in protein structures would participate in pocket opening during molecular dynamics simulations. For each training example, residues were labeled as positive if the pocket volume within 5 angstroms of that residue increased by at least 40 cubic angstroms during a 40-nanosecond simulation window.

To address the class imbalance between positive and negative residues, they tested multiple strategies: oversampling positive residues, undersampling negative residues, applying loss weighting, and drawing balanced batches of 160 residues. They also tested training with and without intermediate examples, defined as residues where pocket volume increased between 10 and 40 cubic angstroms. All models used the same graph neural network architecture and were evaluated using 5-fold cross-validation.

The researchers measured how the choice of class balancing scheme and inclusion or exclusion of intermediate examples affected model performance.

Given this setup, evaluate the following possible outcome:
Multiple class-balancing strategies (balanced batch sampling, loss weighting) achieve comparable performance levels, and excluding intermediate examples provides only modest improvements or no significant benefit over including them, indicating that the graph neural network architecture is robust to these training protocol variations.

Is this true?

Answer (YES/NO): YES